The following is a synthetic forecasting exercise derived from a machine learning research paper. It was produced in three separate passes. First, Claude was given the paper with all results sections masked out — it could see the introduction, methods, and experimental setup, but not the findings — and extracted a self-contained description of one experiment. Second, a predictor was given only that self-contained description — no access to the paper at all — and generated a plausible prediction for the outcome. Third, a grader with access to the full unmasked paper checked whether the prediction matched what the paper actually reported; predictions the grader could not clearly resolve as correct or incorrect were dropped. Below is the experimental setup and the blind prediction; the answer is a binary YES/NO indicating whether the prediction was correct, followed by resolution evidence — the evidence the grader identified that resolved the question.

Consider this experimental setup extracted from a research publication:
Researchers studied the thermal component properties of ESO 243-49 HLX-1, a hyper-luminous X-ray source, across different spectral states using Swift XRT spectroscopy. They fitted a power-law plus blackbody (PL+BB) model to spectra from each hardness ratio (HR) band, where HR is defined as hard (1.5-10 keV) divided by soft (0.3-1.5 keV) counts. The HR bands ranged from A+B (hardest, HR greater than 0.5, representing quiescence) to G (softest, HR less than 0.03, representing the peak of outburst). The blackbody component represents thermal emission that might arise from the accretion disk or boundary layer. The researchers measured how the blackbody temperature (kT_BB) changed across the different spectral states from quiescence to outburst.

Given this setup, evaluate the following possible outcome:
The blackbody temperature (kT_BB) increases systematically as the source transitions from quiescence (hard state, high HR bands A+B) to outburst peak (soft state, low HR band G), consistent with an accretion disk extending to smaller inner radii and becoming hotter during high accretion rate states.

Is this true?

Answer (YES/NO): NO